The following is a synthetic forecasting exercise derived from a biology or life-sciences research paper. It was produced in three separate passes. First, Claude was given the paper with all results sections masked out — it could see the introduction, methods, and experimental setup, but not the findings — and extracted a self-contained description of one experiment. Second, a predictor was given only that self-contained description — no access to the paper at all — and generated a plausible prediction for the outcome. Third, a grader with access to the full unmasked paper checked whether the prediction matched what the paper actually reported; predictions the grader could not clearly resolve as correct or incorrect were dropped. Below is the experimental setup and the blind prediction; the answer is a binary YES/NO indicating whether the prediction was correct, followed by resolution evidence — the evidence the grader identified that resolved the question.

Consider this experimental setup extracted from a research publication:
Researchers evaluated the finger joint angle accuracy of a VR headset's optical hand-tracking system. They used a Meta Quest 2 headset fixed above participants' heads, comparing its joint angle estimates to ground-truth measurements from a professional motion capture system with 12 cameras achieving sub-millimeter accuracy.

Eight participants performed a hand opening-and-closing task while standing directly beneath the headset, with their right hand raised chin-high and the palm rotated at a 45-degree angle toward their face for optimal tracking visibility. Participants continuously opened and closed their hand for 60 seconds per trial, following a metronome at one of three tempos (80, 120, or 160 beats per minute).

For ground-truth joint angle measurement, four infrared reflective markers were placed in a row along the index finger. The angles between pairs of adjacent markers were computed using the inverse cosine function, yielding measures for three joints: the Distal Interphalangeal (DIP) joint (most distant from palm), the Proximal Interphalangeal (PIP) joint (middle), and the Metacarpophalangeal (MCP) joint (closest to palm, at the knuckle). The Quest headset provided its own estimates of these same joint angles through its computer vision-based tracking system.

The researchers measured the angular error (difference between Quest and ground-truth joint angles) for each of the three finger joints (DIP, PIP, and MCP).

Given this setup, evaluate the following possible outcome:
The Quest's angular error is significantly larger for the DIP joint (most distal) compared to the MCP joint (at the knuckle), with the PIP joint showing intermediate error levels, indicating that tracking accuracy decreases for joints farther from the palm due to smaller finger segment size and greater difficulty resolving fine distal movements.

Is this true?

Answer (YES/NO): NO